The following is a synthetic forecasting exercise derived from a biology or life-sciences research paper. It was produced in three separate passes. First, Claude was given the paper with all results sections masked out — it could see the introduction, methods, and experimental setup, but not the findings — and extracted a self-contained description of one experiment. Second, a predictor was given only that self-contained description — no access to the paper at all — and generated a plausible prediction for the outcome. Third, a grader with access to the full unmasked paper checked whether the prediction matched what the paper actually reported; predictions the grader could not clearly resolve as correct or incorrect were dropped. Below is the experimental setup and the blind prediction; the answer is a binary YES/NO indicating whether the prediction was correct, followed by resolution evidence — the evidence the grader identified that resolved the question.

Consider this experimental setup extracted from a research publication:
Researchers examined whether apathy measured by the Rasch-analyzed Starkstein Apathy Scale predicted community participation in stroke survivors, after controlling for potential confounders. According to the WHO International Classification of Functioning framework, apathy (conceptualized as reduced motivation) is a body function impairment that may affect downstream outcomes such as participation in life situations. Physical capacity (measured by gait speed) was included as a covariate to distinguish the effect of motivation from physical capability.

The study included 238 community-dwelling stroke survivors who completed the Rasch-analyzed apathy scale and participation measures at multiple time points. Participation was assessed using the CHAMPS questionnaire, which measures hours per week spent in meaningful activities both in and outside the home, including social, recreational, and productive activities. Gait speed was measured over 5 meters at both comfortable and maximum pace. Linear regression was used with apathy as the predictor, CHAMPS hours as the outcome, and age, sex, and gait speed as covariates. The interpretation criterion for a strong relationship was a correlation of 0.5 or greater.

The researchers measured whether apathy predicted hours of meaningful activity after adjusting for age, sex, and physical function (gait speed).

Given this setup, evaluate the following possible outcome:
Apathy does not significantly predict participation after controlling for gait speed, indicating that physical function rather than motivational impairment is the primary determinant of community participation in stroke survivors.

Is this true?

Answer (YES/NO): NO